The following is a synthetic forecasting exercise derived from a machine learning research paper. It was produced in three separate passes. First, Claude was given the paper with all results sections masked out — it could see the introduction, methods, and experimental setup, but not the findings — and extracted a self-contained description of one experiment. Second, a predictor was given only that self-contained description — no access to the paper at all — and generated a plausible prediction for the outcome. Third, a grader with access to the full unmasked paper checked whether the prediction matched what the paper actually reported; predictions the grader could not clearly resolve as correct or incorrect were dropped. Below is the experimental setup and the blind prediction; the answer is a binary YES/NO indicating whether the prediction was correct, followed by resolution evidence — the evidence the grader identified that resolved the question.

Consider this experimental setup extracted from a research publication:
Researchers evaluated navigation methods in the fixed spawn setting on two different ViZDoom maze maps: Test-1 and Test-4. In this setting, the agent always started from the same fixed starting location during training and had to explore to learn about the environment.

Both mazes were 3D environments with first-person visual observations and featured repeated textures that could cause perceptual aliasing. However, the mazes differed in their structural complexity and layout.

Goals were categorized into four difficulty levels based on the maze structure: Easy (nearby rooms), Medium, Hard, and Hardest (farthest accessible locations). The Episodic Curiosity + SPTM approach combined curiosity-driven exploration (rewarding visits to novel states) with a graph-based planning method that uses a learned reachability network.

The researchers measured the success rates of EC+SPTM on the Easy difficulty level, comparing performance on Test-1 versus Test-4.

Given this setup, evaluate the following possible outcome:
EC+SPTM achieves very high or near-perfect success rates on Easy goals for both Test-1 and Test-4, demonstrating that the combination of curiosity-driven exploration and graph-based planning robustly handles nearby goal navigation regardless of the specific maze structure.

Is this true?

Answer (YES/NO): NO